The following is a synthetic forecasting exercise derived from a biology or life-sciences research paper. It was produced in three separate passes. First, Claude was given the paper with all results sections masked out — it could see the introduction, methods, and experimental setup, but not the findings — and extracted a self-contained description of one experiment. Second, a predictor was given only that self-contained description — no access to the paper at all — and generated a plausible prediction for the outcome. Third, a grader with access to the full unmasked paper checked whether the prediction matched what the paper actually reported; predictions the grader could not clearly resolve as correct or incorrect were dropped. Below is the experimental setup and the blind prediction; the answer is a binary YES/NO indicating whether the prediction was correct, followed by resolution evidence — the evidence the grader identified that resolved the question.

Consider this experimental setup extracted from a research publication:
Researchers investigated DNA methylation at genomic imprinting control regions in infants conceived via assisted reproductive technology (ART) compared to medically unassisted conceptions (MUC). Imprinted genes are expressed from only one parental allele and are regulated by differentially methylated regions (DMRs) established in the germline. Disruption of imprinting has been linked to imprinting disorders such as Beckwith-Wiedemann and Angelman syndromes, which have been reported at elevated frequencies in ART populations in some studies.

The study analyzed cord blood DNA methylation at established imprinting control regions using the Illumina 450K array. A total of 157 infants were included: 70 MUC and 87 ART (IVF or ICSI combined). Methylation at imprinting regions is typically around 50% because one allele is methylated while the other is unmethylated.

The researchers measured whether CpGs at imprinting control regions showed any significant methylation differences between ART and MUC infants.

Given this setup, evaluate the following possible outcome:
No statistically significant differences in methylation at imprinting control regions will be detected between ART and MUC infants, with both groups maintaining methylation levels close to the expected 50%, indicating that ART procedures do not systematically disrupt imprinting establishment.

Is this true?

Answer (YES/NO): YES